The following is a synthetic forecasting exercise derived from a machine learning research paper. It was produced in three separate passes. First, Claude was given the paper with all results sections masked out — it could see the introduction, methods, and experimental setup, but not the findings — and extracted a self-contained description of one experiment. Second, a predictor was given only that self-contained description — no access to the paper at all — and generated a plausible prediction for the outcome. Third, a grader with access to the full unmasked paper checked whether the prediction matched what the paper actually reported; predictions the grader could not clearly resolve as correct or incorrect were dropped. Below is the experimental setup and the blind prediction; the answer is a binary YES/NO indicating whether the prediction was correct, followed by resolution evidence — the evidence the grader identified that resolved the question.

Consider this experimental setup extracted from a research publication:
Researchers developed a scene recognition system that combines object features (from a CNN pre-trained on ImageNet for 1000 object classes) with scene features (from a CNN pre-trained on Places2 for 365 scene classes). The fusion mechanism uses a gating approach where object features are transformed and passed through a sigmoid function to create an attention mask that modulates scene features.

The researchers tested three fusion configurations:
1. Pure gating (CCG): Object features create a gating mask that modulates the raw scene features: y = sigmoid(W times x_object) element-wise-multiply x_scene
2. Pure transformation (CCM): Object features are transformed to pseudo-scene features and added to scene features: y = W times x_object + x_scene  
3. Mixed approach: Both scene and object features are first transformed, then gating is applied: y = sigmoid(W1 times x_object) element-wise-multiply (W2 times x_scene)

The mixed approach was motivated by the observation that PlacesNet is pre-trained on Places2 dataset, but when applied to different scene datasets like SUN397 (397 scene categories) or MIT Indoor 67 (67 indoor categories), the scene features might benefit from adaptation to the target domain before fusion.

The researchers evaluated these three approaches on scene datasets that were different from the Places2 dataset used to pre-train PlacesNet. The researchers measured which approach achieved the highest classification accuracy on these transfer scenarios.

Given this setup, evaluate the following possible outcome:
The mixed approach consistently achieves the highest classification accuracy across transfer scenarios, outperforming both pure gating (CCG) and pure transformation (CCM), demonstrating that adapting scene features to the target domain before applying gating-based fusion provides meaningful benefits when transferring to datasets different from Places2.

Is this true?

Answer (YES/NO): NO